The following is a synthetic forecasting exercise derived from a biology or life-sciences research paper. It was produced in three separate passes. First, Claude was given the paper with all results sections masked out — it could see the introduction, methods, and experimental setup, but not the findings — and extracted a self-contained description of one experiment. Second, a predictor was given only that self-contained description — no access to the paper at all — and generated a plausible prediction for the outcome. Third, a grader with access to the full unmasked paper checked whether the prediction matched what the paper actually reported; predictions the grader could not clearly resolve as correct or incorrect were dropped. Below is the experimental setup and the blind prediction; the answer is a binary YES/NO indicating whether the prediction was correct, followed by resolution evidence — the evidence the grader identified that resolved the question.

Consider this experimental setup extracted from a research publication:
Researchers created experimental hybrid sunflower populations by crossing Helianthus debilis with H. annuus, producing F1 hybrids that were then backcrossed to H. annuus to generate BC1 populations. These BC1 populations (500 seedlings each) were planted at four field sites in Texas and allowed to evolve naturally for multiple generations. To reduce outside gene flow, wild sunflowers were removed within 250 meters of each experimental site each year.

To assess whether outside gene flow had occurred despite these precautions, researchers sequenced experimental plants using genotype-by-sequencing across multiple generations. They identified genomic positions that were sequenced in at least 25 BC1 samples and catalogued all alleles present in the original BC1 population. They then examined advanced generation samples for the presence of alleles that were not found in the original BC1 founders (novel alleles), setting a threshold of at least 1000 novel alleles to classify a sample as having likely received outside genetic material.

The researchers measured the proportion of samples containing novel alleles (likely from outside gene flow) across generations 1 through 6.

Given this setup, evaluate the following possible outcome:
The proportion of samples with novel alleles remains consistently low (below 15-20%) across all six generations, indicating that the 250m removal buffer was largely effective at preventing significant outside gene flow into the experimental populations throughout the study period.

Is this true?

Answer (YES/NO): NO